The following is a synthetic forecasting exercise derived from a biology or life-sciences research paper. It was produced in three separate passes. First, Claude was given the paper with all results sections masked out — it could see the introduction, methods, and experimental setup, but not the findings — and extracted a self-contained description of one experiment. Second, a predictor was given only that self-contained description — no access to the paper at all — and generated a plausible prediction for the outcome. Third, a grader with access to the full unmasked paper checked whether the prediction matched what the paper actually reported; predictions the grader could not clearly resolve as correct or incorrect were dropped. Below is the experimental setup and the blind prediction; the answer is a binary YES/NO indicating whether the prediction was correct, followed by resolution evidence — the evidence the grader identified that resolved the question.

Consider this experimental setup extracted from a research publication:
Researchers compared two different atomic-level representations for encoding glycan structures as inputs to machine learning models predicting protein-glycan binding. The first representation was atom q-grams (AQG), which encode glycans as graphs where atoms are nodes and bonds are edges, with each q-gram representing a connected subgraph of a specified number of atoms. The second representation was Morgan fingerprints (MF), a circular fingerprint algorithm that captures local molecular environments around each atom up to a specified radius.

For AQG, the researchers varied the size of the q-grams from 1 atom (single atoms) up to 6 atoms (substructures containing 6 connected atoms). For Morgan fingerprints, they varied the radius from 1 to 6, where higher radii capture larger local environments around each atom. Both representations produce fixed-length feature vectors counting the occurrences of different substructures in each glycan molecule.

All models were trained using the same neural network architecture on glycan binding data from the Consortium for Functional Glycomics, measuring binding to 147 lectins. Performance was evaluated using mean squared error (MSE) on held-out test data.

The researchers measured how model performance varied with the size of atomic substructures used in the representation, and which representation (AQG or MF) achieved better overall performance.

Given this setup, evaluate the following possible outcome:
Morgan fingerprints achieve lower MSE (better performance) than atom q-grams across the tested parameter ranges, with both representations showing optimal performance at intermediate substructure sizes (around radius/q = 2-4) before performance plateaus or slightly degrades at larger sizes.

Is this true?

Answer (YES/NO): NO